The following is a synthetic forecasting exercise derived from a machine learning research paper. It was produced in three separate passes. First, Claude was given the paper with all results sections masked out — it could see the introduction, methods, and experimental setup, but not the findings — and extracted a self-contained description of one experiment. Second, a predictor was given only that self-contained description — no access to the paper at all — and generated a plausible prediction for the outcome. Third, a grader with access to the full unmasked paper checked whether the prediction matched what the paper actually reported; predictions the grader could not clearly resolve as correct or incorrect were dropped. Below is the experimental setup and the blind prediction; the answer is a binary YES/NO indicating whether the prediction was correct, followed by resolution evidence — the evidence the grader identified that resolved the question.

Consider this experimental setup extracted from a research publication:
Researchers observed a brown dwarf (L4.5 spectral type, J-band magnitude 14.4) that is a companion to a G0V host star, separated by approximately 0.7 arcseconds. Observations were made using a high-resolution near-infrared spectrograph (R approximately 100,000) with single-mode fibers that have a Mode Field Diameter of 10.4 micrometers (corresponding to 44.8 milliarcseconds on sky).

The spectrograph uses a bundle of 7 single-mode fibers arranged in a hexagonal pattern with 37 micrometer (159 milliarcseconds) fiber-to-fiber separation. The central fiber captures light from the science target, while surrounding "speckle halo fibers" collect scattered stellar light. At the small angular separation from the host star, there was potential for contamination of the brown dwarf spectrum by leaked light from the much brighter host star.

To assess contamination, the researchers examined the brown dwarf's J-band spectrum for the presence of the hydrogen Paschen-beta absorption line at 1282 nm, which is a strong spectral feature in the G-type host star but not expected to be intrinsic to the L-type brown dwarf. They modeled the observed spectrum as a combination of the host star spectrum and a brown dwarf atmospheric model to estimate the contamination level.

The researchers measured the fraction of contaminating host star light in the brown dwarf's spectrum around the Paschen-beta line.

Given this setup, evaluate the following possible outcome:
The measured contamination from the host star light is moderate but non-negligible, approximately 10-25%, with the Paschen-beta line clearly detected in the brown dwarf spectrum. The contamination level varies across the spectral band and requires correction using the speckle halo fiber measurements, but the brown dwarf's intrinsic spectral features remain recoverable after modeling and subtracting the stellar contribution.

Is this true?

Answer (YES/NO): NO